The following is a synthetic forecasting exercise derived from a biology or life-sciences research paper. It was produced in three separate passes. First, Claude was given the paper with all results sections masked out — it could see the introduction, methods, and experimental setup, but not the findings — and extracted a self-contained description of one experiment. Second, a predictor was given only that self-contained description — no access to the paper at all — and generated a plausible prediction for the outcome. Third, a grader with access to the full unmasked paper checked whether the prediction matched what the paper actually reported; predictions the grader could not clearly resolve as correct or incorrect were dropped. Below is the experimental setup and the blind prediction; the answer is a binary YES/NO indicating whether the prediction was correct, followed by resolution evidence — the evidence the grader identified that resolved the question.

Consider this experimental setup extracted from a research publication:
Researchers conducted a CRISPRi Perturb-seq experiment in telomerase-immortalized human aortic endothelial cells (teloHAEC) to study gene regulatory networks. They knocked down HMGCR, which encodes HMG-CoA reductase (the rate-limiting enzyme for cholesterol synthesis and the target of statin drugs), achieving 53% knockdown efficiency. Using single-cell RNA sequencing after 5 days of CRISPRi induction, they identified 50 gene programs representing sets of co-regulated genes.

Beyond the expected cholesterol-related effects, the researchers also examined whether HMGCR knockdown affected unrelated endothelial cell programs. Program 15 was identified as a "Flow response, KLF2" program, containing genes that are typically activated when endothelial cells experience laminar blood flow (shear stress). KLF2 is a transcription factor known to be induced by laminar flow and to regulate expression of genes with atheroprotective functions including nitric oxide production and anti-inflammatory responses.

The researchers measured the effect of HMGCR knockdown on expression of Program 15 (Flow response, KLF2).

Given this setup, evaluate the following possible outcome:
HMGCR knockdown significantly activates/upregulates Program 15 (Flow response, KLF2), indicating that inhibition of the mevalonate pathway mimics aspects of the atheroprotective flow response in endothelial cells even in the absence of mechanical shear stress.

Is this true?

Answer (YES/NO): YES